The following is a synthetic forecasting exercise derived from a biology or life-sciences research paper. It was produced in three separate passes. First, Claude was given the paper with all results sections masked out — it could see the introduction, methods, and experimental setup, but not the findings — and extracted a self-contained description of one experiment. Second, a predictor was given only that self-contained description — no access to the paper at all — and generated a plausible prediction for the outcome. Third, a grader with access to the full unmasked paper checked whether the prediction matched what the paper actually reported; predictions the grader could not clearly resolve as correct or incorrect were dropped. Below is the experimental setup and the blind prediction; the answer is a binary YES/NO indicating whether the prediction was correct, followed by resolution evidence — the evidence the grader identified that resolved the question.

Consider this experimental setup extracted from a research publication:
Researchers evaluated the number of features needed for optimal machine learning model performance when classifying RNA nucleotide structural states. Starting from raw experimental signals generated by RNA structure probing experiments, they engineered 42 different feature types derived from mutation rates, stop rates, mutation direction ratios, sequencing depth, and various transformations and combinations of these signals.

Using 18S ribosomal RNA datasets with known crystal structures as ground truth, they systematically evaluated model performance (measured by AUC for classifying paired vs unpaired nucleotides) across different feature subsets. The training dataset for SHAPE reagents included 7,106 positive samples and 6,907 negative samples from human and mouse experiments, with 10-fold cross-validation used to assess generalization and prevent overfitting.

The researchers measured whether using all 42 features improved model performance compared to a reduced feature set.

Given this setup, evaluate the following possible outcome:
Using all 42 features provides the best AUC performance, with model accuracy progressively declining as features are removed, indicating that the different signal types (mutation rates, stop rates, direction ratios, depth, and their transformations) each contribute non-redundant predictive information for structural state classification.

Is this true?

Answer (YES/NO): NO